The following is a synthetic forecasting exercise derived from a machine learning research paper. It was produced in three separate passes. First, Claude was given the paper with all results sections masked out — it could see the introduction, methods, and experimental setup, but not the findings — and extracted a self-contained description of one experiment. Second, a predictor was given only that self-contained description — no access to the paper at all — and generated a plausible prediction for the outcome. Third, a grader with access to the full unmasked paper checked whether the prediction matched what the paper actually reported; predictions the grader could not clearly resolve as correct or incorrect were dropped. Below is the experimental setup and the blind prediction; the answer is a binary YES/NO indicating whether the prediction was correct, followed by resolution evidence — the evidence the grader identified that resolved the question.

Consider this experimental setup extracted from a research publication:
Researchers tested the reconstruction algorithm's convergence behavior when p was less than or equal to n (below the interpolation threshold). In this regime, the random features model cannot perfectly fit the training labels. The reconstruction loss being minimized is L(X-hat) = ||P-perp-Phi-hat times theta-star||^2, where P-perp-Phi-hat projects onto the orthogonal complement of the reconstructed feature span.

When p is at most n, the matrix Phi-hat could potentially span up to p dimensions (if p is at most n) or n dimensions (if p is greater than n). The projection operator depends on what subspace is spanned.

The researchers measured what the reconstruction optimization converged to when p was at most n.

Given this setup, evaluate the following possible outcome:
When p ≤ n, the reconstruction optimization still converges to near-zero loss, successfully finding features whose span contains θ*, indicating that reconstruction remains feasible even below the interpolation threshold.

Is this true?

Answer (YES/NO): NO